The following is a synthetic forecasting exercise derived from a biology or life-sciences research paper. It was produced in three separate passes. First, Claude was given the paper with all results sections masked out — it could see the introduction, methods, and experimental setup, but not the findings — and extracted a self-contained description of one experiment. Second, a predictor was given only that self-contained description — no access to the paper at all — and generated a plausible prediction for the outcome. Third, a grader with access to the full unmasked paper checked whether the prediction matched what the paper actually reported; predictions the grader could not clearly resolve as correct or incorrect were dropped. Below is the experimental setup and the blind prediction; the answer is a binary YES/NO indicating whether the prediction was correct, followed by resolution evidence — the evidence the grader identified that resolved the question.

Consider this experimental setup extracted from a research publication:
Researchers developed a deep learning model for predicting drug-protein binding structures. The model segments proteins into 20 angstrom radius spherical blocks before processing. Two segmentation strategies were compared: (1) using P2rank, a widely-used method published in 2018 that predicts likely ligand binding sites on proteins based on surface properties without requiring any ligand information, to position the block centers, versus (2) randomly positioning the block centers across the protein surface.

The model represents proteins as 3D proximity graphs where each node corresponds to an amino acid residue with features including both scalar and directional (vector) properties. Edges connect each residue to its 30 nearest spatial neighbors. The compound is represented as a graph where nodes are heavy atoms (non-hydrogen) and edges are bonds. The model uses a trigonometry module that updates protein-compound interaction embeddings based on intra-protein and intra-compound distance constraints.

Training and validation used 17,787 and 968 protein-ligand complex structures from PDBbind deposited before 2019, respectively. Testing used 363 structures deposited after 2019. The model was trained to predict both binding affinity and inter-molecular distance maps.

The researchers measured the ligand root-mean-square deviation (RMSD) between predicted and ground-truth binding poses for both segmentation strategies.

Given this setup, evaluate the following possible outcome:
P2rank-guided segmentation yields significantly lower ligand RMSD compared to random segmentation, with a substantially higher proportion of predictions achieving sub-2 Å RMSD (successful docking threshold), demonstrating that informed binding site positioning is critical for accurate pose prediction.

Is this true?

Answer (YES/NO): YES